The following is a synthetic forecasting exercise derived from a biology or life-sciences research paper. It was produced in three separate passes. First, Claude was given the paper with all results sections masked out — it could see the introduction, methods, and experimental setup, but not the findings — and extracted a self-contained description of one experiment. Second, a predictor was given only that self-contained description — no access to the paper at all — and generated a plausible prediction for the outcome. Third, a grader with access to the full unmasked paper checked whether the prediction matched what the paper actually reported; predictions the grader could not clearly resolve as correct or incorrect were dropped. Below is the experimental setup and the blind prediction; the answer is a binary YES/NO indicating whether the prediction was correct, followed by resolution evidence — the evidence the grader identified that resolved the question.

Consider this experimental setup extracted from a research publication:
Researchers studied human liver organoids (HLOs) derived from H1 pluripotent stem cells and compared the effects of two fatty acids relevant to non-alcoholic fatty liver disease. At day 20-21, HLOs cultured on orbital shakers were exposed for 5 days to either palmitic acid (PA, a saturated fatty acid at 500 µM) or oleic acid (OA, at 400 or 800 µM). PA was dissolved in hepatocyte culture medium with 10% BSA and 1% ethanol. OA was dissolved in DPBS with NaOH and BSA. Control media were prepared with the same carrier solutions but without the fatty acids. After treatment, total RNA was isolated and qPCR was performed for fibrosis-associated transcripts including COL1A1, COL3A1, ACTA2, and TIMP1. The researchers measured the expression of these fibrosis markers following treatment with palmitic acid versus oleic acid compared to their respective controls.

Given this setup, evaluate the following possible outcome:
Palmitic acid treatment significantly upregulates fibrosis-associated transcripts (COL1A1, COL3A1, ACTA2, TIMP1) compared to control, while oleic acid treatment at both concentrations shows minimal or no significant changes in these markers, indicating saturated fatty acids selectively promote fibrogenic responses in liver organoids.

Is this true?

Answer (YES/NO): NO